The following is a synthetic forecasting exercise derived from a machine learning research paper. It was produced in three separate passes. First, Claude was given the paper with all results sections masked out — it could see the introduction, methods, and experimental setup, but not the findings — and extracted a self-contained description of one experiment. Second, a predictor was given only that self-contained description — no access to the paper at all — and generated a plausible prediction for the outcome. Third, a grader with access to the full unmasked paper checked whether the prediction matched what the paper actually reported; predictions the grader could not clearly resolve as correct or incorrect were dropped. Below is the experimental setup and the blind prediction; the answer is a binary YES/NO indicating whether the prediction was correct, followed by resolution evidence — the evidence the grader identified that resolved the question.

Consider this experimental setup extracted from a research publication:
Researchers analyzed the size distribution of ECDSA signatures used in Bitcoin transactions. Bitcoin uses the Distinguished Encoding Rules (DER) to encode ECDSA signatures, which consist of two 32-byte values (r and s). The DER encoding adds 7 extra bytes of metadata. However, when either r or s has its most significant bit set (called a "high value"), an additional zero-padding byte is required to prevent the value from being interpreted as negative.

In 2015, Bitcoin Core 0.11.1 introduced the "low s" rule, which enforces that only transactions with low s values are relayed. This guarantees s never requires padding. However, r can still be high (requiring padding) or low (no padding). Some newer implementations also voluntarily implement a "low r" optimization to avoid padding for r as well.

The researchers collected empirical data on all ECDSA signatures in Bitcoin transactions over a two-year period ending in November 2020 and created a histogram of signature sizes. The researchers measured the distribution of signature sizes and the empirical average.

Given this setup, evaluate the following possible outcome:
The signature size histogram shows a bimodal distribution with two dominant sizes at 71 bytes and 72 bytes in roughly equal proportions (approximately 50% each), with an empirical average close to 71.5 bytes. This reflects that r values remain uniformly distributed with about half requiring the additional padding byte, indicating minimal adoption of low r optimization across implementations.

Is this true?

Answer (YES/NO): NO